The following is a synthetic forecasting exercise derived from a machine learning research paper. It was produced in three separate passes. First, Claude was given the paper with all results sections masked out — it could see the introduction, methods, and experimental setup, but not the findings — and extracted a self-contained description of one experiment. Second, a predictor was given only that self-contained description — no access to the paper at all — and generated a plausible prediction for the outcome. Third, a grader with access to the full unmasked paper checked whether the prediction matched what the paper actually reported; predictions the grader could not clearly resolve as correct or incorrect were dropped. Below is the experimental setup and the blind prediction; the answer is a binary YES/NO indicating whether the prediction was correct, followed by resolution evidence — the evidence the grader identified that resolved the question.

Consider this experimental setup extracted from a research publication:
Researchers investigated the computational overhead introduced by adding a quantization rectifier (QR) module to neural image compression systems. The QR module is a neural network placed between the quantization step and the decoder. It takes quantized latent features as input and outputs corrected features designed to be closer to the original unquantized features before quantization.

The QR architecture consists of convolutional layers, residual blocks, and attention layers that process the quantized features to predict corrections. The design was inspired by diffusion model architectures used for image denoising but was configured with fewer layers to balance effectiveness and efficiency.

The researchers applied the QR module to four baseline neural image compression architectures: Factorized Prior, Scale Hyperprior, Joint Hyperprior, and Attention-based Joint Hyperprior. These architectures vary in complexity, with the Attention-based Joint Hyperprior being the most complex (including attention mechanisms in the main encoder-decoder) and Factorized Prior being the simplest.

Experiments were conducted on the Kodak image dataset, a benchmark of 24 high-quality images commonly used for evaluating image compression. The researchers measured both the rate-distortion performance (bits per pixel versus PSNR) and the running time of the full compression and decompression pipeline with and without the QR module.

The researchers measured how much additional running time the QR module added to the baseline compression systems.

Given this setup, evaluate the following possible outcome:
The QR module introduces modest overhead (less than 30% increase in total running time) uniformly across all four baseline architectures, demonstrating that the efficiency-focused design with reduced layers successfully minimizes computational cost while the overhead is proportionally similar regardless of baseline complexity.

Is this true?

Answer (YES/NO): NO